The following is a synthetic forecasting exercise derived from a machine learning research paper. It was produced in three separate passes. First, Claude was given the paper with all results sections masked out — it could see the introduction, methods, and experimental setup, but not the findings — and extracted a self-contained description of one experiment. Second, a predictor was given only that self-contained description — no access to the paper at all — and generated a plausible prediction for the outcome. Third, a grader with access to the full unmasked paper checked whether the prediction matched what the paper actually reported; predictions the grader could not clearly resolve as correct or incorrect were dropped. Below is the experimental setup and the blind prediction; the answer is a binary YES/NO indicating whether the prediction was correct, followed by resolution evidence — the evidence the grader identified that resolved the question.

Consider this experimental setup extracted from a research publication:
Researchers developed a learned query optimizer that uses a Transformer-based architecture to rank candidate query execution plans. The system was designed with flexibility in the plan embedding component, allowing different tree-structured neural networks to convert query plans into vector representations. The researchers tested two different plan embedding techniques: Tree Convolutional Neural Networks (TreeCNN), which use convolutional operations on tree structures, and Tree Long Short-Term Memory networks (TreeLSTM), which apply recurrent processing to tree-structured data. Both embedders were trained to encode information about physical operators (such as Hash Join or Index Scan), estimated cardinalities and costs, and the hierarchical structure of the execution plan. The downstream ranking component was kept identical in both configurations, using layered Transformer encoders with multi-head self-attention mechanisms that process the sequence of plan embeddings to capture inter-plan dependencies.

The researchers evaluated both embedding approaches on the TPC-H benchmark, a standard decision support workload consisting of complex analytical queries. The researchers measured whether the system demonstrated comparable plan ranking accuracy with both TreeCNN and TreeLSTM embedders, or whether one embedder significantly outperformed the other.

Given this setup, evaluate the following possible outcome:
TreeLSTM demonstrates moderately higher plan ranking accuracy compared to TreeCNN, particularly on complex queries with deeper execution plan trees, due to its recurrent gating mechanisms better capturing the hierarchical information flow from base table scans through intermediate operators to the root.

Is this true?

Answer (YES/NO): NO